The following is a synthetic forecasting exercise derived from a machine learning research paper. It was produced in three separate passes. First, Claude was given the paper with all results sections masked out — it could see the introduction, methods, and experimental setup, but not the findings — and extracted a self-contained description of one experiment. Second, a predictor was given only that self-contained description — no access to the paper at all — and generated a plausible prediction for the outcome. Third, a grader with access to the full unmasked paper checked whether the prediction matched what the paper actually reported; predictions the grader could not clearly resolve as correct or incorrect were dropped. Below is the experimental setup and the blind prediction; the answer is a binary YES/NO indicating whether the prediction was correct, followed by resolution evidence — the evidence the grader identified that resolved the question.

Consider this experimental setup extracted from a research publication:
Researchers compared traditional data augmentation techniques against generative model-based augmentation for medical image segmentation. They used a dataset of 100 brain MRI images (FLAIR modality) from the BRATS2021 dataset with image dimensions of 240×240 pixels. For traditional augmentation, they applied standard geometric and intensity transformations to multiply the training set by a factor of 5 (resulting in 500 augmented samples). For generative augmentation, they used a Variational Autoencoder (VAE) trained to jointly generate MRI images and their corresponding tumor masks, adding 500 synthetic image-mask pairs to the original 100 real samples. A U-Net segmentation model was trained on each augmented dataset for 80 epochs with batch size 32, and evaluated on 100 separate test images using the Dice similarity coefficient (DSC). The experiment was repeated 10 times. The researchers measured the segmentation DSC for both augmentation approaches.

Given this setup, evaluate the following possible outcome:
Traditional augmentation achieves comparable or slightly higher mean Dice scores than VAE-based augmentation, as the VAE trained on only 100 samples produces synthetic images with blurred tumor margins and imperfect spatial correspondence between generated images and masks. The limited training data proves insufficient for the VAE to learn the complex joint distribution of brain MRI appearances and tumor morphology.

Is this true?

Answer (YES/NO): NO